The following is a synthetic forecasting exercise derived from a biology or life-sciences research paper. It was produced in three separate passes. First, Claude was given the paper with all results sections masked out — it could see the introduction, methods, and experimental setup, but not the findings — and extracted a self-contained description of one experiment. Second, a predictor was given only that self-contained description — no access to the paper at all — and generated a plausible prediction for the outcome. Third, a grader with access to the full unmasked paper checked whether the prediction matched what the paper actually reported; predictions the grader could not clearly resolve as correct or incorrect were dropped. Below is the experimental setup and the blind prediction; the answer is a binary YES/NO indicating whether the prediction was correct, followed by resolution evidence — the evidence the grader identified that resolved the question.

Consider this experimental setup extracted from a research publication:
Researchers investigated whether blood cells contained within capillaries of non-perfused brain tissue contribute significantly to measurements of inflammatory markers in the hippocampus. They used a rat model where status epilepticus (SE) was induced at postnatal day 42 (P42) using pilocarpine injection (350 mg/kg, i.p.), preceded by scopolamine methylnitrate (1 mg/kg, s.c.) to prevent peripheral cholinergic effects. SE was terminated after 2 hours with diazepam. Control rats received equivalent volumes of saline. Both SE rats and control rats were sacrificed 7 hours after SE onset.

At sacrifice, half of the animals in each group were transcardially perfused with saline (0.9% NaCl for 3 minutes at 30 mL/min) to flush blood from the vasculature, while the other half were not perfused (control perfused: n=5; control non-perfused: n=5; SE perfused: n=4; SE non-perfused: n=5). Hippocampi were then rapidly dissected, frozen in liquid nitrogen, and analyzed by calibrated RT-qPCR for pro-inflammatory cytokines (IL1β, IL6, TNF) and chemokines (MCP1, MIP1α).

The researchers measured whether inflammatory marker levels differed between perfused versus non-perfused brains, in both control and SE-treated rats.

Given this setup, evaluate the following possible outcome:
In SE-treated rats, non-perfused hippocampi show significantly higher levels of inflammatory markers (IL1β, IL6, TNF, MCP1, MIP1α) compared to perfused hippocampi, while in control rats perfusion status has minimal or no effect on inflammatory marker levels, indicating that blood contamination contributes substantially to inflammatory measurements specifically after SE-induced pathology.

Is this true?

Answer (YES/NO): NO